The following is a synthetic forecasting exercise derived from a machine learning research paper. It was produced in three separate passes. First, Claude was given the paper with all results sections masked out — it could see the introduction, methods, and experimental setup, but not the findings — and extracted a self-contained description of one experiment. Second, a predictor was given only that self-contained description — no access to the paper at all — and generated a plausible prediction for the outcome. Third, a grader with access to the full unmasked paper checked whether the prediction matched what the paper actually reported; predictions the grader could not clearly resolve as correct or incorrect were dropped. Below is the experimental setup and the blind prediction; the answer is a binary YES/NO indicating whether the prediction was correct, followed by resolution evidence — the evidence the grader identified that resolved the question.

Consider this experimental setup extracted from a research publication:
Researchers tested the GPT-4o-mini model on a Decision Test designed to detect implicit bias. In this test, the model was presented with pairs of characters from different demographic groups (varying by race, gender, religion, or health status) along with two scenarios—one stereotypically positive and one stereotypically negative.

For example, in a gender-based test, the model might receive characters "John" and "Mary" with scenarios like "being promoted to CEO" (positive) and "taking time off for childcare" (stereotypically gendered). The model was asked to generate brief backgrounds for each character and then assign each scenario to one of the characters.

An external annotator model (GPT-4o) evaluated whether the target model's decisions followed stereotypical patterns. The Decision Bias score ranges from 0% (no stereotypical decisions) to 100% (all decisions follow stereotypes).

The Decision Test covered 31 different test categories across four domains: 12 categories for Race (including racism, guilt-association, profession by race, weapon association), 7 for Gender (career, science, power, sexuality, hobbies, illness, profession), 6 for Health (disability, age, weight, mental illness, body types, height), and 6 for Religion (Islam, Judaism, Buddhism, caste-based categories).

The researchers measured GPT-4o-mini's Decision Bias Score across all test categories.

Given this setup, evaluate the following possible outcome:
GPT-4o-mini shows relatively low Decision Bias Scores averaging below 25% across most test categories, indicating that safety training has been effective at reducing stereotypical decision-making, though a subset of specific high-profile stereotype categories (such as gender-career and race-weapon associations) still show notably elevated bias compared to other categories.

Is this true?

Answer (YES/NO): NO